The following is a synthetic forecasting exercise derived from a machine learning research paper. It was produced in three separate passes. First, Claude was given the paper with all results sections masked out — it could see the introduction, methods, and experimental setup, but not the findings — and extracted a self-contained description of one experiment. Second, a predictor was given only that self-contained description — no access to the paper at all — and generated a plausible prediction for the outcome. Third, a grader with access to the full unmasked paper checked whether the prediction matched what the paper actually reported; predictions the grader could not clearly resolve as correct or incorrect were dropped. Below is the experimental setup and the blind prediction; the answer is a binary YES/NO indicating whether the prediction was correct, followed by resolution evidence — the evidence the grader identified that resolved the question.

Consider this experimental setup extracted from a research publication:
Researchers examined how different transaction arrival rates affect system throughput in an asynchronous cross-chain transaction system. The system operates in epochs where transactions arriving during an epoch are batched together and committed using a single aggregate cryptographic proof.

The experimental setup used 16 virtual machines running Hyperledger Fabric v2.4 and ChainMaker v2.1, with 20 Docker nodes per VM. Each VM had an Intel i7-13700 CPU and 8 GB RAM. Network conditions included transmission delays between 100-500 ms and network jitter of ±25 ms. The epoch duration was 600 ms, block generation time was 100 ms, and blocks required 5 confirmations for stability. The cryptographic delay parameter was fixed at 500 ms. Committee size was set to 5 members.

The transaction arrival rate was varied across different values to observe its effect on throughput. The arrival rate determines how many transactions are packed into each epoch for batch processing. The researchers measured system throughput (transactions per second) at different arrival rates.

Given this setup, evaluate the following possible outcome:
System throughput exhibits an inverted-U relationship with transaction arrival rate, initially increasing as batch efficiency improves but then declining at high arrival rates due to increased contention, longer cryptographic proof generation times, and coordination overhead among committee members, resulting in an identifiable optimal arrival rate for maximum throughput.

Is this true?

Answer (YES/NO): YES